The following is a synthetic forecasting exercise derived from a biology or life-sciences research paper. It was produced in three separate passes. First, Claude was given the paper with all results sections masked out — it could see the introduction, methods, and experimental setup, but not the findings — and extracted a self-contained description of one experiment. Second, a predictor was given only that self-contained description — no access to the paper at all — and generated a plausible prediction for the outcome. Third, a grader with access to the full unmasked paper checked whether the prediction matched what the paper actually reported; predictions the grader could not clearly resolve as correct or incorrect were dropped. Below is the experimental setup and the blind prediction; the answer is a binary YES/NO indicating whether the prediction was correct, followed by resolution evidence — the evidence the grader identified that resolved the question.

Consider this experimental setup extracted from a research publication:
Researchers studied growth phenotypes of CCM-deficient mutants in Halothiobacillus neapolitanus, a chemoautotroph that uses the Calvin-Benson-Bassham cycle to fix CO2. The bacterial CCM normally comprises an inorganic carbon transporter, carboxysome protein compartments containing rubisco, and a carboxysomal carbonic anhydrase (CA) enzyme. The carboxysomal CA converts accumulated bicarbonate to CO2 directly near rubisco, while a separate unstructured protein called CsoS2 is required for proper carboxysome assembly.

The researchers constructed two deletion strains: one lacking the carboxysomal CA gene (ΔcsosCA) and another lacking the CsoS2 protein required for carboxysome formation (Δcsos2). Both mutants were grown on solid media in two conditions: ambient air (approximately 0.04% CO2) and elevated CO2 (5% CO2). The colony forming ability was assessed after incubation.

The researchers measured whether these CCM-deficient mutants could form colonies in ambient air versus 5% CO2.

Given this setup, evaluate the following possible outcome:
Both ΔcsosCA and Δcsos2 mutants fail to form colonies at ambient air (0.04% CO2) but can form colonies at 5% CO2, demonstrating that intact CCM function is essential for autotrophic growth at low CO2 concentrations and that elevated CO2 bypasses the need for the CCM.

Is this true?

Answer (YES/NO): YES